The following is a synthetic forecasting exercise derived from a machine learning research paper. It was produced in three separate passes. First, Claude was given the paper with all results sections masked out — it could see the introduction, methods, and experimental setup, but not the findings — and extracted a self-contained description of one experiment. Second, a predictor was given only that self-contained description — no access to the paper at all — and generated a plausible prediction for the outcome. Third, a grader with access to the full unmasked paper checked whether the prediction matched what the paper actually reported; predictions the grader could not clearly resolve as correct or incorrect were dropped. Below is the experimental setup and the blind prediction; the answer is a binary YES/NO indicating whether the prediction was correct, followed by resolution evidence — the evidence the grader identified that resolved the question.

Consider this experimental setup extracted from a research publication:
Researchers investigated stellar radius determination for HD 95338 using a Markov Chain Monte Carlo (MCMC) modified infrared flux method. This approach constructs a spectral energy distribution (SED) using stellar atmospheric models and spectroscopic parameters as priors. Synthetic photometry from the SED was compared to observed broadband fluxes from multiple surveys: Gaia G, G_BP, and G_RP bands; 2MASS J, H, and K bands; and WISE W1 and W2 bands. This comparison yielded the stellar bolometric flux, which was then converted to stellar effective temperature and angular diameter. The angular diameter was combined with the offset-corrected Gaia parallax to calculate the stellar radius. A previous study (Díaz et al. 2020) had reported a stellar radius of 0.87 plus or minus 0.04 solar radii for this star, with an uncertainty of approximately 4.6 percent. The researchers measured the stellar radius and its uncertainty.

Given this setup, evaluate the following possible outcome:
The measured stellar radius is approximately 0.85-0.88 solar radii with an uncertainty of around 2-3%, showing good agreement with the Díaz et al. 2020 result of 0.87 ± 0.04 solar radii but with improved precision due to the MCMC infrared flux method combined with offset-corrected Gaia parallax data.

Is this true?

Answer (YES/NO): NO